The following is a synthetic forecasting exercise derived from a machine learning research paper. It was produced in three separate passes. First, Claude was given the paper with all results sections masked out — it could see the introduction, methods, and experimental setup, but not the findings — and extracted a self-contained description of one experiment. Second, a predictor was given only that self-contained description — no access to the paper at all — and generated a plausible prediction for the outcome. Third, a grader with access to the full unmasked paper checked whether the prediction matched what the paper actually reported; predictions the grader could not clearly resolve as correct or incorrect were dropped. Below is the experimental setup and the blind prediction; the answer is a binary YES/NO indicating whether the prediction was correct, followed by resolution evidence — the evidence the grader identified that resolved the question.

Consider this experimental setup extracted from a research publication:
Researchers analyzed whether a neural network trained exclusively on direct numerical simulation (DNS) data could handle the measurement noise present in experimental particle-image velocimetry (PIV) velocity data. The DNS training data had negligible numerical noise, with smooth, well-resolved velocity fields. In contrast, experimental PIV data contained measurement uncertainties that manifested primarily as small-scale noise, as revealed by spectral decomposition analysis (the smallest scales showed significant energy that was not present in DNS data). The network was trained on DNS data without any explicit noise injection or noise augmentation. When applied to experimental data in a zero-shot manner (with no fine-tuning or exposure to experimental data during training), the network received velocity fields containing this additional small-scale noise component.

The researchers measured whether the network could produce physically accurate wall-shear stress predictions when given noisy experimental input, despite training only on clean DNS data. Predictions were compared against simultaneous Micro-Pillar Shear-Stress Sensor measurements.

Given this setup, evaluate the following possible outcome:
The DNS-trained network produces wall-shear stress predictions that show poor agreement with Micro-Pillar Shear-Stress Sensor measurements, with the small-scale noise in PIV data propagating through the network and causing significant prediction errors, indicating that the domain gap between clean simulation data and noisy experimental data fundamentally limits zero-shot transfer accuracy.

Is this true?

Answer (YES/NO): NO